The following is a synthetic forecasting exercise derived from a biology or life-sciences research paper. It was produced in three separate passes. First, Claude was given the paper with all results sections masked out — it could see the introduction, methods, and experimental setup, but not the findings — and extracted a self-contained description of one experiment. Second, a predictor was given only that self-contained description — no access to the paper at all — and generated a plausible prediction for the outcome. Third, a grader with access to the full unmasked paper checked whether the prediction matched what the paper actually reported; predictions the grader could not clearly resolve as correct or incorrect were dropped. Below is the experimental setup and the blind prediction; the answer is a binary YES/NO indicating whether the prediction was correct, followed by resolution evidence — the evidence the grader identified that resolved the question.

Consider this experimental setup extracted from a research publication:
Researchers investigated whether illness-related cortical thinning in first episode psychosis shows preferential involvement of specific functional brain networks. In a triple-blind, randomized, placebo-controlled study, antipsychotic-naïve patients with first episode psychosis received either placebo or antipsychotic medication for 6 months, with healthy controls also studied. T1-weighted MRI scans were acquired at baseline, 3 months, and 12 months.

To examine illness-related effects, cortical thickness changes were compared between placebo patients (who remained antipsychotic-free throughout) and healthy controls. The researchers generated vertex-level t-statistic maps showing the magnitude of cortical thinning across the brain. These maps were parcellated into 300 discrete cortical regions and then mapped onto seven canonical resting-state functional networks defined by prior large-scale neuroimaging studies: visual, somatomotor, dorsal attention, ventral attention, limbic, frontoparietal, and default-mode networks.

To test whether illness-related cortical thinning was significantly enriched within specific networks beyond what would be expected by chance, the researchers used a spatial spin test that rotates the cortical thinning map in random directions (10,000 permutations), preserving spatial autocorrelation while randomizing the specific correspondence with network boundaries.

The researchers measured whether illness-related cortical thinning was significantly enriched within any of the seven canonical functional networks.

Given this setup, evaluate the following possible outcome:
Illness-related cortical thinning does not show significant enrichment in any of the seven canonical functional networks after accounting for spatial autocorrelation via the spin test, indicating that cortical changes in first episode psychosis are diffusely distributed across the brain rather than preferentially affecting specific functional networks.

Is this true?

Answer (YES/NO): YES